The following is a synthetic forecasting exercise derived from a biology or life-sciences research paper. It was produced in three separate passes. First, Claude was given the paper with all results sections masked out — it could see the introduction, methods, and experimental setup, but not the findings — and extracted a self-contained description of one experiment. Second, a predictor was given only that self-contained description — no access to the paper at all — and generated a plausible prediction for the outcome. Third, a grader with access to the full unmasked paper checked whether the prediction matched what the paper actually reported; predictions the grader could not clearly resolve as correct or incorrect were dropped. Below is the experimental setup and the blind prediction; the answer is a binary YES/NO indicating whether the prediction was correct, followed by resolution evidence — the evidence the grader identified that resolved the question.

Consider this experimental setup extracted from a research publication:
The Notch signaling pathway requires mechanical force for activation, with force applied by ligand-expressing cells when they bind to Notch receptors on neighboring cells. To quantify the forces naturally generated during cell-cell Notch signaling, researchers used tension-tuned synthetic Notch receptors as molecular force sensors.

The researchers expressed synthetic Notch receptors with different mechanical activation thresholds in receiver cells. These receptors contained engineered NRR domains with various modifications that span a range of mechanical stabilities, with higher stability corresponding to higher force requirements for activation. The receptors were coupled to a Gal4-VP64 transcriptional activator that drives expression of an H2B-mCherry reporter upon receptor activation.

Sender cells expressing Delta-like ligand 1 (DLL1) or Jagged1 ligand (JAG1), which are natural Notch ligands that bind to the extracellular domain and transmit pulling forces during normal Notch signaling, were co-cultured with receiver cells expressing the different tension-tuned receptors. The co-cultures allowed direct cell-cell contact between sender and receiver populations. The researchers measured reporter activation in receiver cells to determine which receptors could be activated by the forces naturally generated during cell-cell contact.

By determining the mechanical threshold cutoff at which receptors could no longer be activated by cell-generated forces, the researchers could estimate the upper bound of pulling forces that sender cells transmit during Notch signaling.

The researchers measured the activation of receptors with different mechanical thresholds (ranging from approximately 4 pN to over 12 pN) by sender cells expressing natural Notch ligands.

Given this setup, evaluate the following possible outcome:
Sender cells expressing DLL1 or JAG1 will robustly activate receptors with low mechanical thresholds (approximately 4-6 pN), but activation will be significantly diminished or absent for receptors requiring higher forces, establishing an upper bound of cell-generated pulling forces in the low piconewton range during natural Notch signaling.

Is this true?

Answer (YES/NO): NO